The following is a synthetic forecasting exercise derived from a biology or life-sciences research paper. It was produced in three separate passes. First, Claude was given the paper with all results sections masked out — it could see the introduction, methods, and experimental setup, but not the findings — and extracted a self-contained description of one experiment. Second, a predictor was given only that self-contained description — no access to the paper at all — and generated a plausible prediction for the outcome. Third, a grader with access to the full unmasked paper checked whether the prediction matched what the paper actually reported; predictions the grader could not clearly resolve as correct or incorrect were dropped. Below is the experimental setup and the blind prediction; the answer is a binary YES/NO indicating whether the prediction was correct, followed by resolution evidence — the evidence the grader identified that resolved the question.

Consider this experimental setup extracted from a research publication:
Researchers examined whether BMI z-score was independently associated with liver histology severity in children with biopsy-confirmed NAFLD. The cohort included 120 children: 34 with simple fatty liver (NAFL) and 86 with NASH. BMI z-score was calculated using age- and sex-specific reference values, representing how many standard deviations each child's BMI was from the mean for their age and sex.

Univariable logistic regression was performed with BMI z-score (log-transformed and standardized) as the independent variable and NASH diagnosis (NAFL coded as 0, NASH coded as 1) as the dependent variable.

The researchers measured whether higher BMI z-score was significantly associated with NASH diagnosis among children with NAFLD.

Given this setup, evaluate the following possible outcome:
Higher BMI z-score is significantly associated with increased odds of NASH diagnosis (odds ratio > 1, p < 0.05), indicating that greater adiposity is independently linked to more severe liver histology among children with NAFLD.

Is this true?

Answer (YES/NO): NO